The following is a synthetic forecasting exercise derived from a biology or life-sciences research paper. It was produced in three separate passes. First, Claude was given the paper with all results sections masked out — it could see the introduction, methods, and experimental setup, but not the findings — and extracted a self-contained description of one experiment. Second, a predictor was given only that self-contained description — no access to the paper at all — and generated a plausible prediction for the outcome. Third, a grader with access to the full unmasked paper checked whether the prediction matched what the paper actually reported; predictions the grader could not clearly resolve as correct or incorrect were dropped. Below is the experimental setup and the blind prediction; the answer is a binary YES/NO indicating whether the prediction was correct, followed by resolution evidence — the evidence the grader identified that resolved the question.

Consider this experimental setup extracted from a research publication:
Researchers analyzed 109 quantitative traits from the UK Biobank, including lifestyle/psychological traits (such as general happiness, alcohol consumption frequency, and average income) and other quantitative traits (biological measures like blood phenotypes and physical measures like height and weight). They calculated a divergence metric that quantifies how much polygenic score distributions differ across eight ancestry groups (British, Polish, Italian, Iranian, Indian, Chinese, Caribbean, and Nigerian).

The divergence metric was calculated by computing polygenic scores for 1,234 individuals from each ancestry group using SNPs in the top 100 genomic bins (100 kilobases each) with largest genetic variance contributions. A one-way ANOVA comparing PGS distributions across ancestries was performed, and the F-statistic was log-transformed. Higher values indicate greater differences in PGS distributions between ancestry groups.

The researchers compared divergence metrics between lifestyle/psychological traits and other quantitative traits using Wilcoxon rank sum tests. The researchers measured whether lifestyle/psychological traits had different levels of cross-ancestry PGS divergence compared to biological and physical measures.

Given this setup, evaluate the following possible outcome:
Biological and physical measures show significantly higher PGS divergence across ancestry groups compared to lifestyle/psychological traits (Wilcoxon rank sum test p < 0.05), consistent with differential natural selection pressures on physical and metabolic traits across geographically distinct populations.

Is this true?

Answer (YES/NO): NO